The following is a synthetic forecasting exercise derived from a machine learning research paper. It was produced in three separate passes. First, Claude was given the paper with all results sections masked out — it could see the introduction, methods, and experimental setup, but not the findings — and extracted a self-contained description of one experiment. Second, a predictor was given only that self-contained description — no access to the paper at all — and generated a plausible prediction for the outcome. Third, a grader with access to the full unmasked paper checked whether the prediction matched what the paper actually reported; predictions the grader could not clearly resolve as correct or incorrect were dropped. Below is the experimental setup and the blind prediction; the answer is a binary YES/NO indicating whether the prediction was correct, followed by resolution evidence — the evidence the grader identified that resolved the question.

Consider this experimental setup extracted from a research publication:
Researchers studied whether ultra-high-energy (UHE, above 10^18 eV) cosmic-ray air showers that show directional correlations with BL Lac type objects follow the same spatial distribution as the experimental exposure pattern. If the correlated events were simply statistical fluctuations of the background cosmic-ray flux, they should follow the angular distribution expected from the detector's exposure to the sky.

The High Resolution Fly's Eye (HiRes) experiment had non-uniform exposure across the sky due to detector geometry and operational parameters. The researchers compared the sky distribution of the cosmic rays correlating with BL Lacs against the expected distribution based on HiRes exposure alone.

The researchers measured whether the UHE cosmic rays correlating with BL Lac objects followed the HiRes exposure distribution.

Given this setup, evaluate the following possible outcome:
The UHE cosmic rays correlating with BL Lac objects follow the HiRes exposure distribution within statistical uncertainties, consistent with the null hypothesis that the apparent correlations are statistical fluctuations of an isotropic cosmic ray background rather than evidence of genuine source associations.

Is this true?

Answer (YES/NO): NO